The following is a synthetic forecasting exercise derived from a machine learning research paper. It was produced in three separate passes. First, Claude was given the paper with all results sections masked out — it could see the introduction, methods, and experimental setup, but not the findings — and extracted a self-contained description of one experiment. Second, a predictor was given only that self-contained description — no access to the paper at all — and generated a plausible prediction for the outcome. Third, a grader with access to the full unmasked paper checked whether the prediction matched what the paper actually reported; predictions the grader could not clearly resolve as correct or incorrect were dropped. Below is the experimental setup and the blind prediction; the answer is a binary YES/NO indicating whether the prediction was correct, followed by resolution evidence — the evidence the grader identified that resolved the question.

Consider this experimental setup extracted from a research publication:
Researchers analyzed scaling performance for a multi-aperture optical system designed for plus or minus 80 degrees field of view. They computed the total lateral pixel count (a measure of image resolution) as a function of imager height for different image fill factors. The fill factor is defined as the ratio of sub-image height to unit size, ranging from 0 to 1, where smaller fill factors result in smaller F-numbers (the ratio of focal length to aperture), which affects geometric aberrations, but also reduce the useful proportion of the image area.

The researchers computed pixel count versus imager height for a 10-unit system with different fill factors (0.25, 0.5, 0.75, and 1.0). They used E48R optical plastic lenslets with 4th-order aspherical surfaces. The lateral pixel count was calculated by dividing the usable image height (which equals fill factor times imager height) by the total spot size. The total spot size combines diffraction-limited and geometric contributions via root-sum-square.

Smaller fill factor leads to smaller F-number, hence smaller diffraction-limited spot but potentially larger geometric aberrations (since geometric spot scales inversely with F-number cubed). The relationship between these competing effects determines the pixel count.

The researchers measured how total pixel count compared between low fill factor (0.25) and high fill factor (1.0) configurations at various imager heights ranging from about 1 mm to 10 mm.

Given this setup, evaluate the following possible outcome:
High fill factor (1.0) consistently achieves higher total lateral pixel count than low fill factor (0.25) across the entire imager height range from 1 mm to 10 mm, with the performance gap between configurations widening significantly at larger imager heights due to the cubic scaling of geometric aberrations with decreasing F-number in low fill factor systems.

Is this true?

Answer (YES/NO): NO